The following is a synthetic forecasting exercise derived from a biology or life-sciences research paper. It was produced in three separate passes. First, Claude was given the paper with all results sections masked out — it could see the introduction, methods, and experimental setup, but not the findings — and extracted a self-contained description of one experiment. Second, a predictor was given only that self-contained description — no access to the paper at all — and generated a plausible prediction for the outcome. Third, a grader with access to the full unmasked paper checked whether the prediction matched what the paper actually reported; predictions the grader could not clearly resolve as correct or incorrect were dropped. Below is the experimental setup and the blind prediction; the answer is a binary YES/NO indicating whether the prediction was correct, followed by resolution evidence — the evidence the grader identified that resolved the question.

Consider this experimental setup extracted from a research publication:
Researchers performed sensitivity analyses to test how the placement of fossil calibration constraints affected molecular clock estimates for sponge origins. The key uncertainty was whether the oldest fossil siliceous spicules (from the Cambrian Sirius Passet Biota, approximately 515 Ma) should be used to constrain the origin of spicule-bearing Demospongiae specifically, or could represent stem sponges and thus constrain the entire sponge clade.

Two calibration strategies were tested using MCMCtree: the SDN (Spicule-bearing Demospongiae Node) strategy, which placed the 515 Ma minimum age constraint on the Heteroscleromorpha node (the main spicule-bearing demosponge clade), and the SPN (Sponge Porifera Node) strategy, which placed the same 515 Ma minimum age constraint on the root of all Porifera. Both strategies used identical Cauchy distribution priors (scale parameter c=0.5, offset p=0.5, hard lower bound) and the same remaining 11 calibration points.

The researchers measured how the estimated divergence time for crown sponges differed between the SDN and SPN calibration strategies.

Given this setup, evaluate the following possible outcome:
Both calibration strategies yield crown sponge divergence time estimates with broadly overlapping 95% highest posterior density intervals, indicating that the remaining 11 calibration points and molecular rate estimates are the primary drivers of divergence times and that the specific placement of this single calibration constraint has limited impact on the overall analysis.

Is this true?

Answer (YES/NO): YES